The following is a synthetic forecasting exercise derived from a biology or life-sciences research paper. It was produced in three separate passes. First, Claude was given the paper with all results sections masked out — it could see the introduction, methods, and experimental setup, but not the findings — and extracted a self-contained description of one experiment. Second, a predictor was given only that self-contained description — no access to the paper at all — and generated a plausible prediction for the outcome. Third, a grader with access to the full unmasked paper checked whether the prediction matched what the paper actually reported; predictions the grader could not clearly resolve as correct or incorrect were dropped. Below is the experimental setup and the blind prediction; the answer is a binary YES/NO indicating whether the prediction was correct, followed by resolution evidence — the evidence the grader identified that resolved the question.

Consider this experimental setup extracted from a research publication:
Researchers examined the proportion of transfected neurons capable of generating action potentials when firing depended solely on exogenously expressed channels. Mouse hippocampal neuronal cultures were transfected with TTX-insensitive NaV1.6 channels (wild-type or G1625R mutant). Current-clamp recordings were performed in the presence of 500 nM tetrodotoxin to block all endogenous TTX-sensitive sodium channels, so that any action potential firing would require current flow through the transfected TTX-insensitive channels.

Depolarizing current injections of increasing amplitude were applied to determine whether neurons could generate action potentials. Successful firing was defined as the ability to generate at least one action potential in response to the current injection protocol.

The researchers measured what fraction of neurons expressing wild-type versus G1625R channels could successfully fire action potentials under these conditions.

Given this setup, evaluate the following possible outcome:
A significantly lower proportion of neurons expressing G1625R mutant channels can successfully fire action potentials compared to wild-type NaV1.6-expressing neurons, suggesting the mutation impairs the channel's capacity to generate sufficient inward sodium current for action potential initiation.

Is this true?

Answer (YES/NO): YES